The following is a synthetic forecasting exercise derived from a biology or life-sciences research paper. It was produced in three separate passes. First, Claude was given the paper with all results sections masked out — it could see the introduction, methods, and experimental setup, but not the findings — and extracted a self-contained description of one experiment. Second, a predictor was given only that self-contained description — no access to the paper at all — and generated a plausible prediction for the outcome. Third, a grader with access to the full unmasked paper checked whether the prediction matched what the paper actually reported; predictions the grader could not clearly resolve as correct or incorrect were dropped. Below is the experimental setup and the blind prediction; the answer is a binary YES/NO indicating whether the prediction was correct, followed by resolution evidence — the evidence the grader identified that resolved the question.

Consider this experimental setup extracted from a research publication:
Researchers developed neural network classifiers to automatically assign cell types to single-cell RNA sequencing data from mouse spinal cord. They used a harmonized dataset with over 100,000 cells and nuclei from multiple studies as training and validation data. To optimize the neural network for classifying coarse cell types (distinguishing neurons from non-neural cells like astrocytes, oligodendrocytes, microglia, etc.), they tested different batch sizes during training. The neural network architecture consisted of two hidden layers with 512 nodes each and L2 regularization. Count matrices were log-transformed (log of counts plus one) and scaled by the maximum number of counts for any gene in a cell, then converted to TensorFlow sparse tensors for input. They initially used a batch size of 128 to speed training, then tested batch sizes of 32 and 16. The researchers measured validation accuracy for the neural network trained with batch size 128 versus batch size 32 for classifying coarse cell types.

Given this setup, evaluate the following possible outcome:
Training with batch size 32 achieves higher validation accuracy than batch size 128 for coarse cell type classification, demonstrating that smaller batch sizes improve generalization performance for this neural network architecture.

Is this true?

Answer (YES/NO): YES